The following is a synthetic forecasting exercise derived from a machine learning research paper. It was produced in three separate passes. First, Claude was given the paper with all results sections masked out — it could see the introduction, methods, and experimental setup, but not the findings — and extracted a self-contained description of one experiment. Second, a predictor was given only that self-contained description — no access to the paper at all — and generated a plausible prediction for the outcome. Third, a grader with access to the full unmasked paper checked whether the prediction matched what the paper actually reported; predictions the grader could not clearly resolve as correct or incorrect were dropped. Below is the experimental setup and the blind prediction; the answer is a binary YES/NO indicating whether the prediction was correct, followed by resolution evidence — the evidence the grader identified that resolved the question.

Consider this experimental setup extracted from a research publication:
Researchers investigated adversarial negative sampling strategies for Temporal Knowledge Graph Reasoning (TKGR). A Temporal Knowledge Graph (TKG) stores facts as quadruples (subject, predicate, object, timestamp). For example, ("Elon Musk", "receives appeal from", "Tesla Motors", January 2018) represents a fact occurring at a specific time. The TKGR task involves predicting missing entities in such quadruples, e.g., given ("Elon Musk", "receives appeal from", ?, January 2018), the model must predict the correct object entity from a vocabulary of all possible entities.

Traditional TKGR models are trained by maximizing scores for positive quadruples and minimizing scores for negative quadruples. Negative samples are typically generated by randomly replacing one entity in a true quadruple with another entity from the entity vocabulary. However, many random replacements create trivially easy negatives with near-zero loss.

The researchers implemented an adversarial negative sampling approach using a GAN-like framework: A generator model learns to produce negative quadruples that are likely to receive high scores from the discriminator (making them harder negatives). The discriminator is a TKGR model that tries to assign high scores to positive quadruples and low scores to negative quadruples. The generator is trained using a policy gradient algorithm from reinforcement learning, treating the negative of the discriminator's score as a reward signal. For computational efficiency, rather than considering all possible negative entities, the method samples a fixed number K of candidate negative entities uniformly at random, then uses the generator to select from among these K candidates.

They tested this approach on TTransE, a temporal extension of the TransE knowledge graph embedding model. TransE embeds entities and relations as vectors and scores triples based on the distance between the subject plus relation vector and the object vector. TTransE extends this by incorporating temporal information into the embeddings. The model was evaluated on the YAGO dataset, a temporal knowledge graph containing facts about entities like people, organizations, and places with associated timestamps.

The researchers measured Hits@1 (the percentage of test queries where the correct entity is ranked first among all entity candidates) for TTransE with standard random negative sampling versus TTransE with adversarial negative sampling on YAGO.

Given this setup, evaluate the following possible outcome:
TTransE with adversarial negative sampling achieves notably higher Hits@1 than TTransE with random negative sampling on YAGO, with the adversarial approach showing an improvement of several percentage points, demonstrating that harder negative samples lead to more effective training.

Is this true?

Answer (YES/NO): NO